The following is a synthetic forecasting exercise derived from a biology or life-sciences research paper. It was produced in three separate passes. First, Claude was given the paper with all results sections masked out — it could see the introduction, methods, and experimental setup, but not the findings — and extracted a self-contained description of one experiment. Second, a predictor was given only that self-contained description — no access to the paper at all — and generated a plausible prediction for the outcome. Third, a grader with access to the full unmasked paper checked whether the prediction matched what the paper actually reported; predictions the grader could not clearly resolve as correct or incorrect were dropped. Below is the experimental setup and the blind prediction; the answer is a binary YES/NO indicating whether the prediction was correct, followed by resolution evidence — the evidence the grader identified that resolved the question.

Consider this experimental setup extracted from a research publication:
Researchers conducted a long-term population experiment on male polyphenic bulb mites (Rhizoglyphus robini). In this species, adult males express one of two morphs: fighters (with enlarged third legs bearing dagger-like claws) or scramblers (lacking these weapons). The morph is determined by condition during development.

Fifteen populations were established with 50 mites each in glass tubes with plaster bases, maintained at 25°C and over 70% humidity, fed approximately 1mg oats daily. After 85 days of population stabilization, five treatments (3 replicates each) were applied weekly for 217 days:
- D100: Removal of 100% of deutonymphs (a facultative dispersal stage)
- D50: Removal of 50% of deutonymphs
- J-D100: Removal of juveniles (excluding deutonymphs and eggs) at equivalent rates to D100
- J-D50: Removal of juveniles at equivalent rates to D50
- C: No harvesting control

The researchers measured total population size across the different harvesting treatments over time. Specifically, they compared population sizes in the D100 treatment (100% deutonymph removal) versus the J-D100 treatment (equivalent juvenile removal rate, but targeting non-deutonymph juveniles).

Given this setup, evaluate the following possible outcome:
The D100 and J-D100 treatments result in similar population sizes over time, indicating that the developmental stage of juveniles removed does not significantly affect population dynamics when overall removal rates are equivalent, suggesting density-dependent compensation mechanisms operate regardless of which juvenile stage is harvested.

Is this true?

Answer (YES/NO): NO